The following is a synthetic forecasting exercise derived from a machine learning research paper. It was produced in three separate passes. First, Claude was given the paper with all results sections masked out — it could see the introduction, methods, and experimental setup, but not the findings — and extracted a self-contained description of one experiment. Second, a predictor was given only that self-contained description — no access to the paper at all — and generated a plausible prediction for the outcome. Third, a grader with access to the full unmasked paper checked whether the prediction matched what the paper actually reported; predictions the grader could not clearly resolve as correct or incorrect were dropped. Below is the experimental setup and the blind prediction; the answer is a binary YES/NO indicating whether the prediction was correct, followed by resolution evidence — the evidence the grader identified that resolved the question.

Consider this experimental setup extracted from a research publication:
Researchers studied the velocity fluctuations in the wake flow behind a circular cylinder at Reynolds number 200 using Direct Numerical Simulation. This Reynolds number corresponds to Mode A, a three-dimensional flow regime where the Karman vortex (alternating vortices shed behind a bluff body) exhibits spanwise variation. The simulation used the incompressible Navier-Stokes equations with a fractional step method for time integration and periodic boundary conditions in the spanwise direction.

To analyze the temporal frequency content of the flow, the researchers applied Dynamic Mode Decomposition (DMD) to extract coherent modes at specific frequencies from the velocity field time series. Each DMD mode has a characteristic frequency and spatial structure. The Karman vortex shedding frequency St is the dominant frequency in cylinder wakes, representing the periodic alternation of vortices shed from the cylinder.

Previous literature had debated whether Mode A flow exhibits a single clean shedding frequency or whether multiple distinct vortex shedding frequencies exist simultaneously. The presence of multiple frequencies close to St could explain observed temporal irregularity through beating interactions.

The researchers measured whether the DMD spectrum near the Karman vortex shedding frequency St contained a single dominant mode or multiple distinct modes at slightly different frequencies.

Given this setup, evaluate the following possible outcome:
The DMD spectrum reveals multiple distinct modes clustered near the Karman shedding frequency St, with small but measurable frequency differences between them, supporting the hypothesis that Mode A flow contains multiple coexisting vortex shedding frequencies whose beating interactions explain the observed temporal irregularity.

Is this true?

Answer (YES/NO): YES